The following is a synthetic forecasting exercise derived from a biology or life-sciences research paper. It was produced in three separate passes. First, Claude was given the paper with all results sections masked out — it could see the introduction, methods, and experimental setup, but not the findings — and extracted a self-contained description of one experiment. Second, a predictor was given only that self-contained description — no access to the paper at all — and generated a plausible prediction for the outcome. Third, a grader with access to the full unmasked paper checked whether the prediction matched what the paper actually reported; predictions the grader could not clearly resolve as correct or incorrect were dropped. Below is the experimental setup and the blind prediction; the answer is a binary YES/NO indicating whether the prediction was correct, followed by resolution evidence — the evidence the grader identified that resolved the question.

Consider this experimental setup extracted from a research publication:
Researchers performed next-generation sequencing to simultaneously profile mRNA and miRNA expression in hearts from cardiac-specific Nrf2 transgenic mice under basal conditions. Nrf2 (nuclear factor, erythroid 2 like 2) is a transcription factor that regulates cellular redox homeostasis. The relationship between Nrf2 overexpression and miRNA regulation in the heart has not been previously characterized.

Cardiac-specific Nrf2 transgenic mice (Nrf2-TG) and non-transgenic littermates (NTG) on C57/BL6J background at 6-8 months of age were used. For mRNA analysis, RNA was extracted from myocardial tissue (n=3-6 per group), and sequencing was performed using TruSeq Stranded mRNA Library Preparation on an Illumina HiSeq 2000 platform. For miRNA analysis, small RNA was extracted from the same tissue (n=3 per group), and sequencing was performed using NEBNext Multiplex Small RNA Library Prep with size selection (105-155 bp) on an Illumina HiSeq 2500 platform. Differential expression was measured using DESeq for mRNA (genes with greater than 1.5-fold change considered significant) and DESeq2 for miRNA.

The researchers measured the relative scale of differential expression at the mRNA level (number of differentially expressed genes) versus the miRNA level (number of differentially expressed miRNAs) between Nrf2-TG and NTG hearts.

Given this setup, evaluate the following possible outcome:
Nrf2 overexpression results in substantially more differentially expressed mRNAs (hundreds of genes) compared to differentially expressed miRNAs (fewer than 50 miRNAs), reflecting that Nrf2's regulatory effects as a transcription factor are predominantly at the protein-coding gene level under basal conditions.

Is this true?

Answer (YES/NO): NO